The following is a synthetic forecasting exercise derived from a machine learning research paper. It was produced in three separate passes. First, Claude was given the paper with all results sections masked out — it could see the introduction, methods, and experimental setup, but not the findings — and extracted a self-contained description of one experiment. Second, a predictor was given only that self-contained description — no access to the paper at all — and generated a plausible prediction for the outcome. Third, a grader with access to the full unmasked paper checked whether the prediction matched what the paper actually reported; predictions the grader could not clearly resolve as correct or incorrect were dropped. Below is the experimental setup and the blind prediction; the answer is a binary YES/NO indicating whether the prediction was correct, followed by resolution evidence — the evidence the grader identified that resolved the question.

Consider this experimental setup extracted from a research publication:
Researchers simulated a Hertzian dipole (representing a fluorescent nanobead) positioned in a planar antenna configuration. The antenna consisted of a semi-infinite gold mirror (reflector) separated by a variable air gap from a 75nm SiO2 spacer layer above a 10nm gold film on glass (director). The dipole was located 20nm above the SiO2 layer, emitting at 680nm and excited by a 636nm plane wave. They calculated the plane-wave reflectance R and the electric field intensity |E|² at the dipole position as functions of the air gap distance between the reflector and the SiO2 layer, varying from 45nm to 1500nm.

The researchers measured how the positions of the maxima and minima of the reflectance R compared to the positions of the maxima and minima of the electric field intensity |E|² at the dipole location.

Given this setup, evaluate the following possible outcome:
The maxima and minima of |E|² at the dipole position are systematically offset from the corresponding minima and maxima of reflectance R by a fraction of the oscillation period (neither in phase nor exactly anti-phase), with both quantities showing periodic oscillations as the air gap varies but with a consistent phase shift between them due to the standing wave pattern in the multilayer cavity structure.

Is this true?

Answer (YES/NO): YES